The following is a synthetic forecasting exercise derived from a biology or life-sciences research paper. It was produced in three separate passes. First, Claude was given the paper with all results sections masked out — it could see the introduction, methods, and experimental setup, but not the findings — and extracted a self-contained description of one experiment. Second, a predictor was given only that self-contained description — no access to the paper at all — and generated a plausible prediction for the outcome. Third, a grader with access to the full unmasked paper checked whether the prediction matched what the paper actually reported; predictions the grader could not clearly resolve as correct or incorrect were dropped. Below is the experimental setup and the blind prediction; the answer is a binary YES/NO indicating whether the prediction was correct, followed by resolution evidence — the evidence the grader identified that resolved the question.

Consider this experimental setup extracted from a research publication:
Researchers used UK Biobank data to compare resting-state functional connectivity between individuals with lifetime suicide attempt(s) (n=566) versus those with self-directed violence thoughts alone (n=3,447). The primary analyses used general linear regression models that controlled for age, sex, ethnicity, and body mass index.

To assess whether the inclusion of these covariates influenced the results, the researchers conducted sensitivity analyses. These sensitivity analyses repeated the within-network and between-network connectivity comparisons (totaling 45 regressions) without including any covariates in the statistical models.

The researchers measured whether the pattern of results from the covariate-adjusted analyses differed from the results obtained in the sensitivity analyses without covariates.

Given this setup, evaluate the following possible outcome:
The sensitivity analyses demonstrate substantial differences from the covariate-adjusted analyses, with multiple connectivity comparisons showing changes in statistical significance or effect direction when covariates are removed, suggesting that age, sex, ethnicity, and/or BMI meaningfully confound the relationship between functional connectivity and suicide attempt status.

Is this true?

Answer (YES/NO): NO